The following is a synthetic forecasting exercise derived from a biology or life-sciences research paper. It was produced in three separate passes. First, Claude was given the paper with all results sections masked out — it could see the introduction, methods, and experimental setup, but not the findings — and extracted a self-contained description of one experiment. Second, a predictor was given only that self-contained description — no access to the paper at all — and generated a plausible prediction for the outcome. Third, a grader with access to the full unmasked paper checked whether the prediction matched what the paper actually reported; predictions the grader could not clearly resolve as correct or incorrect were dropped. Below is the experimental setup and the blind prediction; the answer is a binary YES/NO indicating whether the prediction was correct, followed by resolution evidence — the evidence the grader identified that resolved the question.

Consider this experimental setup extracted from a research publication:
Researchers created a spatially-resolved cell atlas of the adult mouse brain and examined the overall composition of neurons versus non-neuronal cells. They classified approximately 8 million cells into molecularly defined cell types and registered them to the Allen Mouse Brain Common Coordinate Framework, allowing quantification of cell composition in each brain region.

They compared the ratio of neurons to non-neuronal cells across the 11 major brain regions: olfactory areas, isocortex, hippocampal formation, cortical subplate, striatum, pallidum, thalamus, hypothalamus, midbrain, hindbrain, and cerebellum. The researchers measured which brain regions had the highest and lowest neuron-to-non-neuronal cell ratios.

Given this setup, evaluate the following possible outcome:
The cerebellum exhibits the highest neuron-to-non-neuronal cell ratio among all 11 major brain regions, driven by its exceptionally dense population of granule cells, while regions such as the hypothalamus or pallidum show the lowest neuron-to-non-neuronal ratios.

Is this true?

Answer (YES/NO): NO